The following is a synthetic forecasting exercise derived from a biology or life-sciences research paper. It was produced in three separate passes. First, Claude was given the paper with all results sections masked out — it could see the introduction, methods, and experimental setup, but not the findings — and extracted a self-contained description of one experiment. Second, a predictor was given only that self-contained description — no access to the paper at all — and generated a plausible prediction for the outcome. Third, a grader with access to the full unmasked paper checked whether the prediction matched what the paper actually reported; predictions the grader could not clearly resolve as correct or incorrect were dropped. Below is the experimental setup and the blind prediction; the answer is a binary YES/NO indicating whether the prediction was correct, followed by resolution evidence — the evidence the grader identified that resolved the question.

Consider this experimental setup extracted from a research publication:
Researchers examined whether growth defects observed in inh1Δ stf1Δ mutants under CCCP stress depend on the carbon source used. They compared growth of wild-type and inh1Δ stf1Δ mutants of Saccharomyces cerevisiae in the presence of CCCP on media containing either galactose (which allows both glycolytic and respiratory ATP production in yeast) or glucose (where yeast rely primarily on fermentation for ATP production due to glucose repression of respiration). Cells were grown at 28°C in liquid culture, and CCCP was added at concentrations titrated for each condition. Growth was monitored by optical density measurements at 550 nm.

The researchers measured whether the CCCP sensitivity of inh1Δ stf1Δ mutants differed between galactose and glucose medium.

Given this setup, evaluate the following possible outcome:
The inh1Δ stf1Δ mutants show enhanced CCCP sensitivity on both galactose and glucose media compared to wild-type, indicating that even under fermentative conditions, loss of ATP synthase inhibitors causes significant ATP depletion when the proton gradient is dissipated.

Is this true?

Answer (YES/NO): NO